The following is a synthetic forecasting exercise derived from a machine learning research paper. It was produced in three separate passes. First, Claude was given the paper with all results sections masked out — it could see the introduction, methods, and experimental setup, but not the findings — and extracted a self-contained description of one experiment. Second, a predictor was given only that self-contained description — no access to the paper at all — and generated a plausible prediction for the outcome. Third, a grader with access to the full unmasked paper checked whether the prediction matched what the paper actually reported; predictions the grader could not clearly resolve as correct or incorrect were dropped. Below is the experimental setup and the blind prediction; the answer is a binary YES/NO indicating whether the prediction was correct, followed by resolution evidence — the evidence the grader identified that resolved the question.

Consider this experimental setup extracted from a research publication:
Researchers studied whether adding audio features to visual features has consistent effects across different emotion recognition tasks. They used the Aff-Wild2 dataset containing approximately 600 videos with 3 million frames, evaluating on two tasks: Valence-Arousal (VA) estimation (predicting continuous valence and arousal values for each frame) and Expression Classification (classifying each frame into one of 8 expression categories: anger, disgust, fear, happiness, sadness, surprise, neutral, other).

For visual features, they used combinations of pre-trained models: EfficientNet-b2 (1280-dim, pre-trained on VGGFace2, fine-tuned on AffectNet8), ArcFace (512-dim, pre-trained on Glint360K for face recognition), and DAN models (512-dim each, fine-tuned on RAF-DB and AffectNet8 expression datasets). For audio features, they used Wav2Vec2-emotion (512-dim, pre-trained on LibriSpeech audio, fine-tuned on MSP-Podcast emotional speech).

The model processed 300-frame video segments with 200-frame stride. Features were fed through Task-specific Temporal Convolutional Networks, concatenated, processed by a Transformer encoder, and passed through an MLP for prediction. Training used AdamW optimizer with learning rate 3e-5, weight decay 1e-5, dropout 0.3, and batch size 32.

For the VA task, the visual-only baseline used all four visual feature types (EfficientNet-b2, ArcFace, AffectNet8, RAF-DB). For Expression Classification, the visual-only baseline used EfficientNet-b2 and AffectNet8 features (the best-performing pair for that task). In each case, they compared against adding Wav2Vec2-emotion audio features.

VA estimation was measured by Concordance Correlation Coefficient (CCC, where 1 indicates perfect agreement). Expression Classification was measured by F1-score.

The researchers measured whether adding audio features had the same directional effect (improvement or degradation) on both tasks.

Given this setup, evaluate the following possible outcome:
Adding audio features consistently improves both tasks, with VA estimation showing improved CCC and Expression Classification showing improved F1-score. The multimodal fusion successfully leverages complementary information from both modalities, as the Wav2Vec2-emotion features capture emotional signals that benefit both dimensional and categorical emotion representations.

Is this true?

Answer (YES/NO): NO